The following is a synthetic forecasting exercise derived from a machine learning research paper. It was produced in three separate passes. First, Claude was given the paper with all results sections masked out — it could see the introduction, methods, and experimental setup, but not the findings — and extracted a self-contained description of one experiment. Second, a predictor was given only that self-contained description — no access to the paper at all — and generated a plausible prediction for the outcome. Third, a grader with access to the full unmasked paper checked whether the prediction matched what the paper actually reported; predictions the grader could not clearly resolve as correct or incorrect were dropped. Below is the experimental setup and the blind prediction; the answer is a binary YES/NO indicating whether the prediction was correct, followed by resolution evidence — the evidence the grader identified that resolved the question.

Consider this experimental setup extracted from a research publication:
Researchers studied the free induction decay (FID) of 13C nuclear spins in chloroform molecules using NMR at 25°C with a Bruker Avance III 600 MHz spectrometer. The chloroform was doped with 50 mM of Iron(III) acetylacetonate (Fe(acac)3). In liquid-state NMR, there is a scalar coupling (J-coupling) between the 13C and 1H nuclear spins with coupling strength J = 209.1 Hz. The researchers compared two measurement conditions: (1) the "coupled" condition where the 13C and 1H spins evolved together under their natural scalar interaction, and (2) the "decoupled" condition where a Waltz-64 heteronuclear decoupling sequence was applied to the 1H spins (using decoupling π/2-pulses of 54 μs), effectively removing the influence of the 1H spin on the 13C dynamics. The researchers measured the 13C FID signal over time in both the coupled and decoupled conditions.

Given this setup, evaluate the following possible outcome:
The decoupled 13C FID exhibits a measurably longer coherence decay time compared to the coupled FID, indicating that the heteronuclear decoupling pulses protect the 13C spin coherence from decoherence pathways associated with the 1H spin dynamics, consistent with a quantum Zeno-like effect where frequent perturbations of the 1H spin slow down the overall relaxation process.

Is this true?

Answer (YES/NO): NO